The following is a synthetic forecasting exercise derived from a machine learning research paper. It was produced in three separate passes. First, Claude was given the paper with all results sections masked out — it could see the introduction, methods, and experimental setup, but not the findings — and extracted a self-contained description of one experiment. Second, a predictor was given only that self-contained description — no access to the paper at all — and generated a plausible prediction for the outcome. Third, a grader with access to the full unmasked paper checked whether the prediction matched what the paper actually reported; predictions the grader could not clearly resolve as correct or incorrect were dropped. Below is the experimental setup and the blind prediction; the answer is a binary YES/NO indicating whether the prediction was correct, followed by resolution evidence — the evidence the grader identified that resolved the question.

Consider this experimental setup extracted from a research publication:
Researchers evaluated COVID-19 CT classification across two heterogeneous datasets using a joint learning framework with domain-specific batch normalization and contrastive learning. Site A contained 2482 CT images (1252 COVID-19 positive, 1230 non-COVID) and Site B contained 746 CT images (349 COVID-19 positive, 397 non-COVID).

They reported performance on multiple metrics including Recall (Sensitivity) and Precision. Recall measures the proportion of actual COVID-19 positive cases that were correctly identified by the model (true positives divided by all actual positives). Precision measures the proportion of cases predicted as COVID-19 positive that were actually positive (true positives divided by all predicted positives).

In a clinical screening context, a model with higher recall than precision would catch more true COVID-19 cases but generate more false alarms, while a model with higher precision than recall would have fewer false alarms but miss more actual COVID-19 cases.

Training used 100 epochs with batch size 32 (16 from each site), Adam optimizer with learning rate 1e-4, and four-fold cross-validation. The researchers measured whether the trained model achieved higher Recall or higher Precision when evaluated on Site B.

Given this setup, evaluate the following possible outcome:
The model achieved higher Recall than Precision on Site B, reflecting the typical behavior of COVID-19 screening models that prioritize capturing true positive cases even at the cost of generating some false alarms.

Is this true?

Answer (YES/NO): YES